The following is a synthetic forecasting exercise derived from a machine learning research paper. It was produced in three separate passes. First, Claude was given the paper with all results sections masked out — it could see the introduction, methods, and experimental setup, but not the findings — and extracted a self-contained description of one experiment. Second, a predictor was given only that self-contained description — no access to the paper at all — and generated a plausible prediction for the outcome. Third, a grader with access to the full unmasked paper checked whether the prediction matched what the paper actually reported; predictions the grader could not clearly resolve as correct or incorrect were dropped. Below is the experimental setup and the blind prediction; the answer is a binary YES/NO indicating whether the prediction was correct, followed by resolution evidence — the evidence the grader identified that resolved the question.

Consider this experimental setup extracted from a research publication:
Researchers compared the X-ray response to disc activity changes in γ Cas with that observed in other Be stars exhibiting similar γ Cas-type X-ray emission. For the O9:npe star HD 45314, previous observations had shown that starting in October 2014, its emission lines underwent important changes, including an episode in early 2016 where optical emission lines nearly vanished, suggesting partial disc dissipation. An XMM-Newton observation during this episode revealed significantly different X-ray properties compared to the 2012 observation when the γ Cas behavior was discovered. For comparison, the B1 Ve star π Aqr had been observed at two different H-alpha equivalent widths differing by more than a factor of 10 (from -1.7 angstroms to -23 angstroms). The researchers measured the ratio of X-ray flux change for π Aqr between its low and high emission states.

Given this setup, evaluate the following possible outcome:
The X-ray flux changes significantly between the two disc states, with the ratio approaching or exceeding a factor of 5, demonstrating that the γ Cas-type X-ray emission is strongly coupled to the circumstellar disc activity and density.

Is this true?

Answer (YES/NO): NO